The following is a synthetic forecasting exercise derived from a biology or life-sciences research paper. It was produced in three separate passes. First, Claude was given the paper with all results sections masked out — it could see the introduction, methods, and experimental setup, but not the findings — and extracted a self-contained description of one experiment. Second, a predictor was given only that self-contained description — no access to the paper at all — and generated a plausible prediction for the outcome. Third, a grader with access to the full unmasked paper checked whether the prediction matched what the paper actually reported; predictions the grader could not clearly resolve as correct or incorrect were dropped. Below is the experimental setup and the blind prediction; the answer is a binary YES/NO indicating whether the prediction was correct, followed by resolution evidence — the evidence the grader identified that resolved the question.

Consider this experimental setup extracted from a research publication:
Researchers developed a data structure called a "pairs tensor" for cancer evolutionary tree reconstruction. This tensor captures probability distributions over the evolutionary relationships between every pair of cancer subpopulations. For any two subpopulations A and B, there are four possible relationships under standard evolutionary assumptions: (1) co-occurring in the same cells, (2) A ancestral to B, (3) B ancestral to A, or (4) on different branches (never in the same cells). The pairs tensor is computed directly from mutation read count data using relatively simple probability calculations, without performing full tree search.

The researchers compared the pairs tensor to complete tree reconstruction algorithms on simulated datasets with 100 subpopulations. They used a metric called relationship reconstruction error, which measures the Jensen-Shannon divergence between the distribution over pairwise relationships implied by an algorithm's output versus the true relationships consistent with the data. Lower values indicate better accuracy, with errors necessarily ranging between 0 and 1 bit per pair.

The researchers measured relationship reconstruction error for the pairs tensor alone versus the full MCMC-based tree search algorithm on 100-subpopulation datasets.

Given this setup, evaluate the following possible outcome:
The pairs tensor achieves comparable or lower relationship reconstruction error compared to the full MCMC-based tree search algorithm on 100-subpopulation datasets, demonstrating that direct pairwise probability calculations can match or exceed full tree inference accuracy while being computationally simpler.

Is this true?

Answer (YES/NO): YES